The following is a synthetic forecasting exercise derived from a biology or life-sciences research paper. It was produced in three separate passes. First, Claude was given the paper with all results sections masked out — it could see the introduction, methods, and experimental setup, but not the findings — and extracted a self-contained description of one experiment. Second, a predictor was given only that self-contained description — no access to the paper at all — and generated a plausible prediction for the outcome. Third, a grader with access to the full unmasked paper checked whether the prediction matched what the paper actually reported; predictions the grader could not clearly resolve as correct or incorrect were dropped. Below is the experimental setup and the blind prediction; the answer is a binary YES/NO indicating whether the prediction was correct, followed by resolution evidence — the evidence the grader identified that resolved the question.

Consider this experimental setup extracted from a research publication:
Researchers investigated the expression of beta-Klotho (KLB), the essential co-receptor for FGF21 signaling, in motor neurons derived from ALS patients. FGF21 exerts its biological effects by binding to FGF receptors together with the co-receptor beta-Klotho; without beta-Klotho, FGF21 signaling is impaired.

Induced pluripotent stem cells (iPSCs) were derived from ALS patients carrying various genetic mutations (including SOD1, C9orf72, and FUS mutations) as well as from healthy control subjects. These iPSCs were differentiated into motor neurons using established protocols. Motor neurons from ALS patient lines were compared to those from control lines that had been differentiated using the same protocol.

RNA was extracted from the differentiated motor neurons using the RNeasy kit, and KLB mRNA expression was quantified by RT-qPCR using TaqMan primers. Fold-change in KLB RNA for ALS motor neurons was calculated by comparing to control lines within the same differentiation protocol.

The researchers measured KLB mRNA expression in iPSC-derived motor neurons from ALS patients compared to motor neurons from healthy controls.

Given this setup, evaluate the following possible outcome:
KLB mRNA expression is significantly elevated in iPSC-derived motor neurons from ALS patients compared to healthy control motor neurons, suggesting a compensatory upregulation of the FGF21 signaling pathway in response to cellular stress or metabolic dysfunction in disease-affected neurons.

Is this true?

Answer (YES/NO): YES